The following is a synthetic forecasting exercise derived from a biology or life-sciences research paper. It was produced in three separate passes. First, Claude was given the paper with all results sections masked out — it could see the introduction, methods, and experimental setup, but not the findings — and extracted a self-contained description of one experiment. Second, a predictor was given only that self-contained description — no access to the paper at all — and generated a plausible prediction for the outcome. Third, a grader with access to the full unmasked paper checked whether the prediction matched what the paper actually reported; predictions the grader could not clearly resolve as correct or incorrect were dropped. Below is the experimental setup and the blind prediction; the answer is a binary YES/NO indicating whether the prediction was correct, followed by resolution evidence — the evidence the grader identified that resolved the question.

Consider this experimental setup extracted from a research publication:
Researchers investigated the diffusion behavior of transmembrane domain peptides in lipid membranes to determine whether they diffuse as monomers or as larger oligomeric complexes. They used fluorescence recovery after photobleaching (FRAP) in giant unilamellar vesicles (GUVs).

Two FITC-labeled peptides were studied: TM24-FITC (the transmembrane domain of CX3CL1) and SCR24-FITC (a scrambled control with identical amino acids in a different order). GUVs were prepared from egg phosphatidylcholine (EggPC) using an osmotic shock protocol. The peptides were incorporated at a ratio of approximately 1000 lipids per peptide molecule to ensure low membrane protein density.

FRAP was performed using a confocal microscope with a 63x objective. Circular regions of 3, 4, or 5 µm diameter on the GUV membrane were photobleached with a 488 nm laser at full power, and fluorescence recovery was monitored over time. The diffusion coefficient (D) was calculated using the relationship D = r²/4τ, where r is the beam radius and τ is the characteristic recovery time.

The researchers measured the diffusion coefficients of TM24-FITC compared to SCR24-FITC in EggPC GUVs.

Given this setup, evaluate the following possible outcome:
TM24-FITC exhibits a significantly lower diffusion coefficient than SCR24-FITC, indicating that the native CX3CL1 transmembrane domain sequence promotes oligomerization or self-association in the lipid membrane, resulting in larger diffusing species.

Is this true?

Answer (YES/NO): YES